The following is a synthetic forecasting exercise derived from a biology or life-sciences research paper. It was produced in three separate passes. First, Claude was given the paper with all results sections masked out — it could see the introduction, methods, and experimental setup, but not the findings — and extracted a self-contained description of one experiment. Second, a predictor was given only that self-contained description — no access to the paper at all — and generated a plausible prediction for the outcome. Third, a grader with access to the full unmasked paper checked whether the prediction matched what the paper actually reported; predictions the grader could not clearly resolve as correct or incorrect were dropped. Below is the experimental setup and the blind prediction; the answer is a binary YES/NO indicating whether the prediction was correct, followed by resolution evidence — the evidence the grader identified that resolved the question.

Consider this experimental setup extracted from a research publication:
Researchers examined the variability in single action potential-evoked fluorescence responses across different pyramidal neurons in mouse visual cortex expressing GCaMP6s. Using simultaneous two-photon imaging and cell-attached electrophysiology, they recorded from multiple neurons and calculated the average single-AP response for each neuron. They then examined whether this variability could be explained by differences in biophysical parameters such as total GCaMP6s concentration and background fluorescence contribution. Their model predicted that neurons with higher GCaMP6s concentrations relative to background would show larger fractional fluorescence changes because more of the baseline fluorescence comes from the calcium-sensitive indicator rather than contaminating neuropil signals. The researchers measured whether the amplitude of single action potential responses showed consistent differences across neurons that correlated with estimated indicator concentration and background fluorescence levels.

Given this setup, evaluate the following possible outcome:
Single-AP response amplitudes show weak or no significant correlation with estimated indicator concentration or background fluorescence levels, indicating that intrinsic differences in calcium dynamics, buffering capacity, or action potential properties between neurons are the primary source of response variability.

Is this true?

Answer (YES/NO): NO